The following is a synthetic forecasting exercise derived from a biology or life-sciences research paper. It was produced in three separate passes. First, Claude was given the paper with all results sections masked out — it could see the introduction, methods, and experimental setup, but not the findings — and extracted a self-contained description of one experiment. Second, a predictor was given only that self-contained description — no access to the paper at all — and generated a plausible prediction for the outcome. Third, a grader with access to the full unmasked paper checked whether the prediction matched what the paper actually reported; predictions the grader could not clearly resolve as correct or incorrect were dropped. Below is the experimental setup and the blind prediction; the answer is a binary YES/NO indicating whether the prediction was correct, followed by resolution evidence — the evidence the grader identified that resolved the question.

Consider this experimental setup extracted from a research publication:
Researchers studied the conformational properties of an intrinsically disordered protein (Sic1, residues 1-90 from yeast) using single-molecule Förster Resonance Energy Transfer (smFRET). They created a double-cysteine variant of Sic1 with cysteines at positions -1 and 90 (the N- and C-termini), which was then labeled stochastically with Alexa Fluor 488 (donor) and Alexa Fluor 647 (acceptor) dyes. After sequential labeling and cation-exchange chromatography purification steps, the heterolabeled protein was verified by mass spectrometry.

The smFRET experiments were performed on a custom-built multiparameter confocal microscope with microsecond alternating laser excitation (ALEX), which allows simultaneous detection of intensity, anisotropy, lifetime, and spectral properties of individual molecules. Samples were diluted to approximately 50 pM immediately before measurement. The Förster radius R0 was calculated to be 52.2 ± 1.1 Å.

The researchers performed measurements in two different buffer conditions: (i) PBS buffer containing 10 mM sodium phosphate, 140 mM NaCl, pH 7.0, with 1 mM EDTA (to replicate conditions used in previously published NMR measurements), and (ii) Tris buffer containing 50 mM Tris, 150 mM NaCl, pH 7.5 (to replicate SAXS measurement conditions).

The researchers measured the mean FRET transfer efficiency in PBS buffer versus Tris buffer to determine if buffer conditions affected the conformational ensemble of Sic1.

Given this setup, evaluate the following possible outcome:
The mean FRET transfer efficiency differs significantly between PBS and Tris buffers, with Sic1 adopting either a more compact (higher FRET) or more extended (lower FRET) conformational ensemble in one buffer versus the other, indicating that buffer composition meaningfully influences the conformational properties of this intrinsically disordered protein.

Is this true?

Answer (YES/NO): NO